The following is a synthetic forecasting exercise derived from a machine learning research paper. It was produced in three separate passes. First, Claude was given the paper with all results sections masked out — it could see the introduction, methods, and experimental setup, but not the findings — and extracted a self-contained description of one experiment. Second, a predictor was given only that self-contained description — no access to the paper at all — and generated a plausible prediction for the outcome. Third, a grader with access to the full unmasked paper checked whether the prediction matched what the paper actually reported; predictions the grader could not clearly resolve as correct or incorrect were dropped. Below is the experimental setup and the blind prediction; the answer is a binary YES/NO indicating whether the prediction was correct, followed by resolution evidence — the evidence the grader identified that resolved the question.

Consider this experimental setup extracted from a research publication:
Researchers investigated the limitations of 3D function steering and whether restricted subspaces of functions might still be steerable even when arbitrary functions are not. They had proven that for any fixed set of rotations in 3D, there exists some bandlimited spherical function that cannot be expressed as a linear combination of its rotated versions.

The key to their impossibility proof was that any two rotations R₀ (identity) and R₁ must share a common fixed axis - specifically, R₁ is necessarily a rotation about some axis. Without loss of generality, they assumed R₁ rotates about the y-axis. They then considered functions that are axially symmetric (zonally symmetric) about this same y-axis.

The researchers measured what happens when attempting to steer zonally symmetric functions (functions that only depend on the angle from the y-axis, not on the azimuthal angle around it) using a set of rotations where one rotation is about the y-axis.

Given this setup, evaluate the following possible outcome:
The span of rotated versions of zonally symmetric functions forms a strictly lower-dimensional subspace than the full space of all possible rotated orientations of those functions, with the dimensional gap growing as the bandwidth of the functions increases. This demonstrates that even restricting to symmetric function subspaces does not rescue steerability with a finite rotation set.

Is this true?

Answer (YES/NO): NO